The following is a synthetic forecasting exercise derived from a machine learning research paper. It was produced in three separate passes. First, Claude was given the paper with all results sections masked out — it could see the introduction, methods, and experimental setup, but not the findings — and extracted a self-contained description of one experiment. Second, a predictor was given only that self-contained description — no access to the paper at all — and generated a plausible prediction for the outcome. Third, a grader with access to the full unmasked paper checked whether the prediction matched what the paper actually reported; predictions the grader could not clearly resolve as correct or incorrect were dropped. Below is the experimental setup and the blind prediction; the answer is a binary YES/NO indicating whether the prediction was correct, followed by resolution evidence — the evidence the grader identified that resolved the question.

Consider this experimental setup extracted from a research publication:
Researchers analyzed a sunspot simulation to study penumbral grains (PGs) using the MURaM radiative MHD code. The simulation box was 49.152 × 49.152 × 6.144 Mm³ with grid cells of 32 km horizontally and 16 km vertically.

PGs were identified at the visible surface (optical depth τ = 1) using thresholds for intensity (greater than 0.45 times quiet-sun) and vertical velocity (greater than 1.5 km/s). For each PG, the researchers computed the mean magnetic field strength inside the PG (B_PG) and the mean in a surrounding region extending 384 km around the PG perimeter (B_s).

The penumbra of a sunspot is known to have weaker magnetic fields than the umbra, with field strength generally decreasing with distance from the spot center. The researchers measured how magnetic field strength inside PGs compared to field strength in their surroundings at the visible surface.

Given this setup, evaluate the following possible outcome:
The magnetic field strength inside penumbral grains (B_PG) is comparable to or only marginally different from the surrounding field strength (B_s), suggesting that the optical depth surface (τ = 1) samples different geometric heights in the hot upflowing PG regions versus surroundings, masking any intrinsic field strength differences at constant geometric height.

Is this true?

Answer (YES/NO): YES